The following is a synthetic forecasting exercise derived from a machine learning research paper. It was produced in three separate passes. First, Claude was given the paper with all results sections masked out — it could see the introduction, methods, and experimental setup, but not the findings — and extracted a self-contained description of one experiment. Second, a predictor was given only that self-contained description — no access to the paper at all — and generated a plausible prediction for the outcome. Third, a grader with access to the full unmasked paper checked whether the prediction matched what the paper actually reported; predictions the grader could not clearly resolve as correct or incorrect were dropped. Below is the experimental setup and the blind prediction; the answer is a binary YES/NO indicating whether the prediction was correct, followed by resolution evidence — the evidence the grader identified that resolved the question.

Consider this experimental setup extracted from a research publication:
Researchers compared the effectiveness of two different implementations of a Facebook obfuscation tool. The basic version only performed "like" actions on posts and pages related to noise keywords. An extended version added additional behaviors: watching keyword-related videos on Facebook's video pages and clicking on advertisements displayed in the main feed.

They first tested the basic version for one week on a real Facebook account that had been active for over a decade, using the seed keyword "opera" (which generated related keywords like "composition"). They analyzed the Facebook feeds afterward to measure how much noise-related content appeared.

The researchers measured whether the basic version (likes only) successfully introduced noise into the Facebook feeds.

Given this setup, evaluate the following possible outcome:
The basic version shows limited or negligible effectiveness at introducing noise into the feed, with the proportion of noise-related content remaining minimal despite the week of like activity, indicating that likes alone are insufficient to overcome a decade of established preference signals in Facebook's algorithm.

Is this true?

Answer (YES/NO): YES